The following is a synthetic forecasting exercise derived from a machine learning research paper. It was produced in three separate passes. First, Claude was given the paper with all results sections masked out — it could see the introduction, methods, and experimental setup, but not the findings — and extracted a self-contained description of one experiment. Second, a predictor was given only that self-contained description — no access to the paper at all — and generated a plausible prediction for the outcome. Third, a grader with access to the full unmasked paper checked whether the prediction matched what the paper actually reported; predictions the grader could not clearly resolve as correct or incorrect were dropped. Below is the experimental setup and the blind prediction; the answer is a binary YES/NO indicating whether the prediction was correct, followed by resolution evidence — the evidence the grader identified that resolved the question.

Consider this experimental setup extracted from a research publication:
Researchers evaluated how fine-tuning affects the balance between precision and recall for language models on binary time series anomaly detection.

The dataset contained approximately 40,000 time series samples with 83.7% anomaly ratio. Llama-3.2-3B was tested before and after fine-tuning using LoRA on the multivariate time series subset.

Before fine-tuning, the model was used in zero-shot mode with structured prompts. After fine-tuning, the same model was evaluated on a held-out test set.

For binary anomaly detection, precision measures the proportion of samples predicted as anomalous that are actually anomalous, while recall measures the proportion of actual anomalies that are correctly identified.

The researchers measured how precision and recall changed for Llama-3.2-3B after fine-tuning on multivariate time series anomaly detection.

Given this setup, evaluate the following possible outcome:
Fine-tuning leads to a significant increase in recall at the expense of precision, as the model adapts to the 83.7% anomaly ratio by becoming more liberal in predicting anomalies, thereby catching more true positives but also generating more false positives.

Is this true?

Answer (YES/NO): YES